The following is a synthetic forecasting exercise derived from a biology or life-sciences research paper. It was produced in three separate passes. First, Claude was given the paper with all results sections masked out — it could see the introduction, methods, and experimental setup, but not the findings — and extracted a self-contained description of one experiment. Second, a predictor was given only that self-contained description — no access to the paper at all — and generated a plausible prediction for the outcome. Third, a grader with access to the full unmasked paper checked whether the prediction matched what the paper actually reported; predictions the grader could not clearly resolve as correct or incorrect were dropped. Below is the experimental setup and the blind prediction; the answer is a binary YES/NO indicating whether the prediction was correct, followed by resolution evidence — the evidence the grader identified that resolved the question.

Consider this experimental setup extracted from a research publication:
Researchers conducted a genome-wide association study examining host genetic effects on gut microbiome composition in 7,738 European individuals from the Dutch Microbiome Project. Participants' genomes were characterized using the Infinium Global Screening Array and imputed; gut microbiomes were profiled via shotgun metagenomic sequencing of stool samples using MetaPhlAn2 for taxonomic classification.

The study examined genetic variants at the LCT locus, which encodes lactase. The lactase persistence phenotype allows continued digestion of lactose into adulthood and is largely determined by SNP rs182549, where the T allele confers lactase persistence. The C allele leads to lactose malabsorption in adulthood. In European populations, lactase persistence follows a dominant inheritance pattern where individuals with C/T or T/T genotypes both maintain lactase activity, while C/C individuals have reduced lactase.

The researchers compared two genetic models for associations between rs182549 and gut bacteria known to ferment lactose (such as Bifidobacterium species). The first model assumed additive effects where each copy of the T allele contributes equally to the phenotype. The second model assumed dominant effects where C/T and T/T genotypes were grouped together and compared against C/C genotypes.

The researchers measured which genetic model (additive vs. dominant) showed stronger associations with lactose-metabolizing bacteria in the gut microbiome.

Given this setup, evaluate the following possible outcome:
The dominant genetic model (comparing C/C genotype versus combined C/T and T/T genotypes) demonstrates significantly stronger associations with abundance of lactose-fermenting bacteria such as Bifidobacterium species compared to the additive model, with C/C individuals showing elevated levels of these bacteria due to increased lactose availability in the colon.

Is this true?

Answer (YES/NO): YES